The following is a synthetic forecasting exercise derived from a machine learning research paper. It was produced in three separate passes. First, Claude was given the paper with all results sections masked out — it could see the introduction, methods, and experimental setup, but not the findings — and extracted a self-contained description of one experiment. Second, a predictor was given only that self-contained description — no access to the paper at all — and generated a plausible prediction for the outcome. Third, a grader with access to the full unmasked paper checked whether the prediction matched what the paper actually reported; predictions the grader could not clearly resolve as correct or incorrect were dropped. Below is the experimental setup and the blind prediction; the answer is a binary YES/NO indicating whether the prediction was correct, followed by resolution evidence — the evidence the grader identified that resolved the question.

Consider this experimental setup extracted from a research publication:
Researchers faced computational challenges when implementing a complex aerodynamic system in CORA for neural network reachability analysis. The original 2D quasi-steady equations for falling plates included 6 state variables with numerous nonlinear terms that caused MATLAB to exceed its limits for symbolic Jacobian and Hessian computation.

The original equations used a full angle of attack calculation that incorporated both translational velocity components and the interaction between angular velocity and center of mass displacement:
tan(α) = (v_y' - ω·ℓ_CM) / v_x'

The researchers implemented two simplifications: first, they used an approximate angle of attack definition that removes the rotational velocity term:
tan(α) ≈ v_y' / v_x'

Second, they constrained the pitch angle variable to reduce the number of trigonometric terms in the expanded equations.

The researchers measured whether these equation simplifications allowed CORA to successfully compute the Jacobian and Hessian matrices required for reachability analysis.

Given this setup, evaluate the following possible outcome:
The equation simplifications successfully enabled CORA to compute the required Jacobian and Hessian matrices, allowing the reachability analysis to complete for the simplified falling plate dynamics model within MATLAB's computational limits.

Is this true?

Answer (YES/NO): YES